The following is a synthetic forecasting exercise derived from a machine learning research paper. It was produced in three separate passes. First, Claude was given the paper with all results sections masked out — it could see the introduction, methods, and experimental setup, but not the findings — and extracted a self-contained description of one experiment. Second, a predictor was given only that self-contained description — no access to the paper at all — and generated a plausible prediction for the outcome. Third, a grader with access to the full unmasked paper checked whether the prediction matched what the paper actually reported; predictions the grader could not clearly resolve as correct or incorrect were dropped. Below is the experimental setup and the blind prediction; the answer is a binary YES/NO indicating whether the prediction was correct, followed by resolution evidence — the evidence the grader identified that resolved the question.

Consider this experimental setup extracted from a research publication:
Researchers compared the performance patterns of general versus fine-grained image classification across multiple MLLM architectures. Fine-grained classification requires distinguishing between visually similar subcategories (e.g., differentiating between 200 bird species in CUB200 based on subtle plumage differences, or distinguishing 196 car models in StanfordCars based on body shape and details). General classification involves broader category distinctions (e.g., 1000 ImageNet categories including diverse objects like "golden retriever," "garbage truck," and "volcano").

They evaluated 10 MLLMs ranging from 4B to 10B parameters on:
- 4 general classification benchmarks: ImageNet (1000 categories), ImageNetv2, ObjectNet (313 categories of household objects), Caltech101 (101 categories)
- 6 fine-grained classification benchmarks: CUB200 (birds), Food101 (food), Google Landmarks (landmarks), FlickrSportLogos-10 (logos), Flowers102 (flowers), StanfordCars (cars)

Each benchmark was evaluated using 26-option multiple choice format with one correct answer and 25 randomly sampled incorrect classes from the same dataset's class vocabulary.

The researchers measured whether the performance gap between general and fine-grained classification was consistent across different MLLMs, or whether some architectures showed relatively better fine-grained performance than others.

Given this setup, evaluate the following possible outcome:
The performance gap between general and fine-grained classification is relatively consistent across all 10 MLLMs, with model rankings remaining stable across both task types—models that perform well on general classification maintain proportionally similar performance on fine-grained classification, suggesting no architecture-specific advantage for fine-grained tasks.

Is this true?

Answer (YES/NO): NO